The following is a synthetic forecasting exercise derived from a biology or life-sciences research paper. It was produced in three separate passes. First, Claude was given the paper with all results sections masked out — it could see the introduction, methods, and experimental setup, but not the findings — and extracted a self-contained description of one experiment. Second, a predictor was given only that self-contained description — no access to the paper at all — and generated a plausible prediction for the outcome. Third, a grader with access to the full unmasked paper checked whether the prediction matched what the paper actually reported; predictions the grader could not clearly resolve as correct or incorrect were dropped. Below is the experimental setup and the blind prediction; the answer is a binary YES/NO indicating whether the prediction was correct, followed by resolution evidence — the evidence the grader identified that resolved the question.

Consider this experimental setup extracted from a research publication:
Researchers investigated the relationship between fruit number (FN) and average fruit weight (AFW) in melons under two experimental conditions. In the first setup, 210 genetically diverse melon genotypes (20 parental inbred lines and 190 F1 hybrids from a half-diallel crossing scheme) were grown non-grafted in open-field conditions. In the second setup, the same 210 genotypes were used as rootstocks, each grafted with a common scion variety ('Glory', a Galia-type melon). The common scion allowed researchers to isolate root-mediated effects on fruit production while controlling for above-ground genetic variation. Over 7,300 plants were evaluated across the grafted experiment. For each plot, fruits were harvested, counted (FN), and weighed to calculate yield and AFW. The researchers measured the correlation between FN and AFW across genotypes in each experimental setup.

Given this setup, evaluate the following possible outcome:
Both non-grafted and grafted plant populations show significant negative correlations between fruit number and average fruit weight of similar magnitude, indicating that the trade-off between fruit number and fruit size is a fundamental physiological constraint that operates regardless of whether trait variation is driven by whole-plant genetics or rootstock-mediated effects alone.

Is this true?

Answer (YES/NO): NO